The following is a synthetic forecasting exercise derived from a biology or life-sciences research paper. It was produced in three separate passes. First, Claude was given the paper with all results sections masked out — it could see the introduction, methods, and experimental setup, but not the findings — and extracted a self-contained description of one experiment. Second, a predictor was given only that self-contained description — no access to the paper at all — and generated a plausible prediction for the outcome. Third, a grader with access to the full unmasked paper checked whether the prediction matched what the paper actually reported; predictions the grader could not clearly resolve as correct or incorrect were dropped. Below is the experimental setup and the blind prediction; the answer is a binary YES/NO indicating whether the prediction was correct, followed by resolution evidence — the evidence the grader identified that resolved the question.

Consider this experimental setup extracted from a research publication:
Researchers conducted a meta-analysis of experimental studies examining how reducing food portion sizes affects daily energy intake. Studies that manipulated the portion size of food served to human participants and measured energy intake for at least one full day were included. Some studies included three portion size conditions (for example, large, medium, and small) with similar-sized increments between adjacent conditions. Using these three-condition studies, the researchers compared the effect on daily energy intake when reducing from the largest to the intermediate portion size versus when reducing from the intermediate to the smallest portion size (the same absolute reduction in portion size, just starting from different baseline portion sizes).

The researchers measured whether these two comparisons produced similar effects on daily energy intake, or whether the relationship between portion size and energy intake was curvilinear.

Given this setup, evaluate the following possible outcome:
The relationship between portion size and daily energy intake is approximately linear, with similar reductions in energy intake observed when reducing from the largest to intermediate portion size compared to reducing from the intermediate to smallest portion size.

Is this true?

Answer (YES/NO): NO